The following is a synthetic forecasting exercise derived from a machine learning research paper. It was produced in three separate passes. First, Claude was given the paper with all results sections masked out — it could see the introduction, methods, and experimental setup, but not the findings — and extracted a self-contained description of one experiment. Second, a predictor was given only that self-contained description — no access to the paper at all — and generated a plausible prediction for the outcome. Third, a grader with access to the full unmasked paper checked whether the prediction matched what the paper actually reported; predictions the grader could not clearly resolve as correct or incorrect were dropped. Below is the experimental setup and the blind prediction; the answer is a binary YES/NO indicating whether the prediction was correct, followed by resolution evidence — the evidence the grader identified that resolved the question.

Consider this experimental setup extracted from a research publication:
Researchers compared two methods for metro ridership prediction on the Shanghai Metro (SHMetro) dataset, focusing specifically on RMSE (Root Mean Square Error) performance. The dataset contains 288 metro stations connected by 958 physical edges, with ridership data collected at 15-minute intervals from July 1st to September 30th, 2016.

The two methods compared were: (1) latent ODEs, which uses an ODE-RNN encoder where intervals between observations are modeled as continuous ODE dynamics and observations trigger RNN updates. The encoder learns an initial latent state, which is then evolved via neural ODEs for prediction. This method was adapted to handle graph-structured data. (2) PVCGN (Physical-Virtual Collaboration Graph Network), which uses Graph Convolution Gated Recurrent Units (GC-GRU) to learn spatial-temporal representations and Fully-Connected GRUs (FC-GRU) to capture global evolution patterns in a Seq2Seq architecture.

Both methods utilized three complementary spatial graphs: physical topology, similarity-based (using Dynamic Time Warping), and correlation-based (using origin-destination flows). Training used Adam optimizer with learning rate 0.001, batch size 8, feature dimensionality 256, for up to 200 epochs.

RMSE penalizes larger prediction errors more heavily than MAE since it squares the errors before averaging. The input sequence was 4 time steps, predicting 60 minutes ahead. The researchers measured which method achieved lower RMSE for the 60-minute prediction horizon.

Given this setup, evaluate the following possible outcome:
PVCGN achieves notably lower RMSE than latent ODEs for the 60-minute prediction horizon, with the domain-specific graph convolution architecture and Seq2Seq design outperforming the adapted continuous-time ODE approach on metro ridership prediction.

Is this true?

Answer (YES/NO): NO